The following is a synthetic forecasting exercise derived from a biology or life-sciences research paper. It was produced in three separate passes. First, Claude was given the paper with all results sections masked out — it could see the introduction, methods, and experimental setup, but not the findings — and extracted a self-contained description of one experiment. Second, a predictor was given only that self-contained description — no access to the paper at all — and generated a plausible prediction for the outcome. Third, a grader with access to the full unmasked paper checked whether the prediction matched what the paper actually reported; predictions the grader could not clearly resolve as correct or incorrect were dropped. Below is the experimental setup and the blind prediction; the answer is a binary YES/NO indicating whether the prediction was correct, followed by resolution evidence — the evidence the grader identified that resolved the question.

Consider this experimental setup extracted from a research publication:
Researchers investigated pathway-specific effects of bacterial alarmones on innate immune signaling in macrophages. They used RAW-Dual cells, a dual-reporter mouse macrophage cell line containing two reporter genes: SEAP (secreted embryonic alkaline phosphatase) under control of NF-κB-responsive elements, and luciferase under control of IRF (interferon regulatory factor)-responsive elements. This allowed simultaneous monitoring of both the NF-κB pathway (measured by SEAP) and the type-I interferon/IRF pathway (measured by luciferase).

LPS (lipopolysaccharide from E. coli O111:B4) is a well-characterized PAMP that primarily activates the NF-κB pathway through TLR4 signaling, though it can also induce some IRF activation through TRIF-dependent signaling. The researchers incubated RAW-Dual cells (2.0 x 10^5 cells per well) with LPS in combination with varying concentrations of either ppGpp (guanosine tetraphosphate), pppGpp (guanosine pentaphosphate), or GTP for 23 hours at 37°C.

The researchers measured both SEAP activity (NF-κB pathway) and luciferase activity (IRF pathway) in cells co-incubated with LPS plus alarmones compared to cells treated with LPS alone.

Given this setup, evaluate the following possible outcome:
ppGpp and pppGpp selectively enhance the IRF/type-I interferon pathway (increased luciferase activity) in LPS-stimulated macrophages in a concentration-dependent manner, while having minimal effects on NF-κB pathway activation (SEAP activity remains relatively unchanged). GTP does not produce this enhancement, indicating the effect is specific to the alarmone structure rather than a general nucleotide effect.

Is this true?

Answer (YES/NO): NO